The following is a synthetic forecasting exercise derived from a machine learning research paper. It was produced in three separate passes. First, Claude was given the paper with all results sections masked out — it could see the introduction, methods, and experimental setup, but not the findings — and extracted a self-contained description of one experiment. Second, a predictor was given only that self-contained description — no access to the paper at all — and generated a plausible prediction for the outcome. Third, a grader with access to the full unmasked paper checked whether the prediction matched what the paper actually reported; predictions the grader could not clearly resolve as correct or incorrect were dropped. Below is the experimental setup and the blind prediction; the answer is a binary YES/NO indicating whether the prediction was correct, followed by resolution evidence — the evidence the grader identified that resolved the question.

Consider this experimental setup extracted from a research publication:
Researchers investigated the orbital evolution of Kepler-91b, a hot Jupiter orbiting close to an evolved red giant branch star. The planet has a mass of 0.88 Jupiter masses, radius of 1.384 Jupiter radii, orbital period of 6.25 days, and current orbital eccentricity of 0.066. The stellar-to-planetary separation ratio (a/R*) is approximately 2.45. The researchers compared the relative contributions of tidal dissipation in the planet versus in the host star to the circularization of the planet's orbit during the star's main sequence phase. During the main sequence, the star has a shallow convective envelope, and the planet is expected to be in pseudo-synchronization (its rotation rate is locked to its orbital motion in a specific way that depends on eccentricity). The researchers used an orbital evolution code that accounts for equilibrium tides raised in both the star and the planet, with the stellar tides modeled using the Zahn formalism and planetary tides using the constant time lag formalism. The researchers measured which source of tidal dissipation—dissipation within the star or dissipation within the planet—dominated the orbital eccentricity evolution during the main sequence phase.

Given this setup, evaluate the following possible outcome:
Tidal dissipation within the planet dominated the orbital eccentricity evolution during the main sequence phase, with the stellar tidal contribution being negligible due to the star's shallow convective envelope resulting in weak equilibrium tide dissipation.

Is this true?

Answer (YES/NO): YES